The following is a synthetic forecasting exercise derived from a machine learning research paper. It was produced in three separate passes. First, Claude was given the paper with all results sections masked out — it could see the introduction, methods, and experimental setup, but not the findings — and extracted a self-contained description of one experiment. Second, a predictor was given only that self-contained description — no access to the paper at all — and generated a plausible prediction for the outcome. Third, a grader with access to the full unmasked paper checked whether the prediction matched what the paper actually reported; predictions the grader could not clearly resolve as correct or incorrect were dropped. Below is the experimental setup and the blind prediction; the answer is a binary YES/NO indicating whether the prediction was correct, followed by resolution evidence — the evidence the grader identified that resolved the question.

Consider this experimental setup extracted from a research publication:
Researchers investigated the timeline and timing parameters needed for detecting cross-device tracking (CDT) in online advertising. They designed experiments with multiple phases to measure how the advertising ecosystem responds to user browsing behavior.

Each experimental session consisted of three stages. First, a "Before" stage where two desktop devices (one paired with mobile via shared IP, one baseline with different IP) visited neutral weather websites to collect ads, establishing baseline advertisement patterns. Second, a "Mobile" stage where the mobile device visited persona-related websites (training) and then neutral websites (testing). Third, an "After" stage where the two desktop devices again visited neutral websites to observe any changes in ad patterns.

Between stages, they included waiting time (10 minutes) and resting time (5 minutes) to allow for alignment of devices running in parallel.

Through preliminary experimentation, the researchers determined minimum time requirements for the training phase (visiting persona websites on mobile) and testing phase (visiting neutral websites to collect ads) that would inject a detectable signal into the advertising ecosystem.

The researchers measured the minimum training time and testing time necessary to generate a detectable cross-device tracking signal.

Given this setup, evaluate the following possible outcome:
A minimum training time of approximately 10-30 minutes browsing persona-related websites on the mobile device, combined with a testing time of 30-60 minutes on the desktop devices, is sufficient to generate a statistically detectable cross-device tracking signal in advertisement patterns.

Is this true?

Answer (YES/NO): NO